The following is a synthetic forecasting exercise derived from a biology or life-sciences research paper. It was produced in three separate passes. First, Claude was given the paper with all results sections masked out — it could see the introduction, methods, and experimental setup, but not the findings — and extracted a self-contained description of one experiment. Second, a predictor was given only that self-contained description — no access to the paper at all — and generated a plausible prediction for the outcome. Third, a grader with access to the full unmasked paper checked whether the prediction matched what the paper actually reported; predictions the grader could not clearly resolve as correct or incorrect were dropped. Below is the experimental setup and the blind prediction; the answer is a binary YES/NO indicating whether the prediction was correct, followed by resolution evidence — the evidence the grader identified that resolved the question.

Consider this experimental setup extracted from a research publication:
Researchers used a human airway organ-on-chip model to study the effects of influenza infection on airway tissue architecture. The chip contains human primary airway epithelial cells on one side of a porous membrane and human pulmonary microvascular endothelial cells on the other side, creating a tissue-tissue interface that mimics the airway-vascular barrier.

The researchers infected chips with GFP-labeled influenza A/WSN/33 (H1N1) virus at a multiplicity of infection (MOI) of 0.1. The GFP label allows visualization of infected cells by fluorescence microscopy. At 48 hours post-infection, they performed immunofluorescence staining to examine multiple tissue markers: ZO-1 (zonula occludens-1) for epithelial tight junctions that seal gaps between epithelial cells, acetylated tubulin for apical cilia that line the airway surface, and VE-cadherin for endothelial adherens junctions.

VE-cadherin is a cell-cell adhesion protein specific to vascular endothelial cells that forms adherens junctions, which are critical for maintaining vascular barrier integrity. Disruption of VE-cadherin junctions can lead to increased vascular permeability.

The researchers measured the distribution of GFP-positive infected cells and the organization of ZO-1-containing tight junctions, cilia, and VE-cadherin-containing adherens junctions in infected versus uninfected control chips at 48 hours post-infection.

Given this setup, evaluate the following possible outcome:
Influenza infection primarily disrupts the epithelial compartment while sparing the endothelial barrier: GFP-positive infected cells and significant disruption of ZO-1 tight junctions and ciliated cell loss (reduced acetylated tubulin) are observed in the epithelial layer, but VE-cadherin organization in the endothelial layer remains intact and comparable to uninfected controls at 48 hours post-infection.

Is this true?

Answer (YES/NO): NO